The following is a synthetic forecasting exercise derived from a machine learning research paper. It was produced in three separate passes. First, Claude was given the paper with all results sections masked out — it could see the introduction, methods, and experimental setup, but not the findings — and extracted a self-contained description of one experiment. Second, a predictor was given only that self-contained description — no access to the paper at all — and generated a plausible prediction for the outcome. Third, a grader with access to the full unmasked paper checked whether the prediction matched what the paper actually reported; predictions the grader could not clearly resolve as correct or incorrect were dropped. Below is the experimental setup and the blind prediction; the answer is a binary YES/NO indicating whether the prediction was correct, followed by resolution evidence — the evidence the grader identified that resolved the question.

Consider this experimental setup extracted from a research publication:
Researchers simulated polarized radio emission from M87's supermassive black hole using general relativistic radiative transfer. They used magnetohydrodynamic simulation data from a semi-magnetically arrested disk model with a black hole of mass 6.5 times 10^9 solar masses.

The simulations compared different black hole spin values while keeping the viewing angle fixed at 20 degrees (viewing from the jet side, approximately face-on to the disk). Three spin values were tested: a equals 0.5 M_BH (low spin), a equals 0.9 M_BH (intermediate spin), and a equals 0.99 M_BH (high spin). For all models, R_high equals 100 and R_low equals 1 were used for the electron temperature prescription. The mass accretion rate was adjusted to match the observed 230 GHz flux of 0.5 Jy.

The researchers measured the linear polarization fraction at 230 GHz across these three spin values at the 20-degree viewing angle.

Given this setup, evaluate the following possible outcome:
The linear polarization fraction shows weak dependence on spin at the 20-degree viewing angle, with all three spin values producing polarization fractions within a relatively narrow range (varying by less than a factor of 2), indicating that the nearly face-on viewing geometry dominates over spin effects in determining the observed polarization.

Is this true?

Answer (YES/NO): NO